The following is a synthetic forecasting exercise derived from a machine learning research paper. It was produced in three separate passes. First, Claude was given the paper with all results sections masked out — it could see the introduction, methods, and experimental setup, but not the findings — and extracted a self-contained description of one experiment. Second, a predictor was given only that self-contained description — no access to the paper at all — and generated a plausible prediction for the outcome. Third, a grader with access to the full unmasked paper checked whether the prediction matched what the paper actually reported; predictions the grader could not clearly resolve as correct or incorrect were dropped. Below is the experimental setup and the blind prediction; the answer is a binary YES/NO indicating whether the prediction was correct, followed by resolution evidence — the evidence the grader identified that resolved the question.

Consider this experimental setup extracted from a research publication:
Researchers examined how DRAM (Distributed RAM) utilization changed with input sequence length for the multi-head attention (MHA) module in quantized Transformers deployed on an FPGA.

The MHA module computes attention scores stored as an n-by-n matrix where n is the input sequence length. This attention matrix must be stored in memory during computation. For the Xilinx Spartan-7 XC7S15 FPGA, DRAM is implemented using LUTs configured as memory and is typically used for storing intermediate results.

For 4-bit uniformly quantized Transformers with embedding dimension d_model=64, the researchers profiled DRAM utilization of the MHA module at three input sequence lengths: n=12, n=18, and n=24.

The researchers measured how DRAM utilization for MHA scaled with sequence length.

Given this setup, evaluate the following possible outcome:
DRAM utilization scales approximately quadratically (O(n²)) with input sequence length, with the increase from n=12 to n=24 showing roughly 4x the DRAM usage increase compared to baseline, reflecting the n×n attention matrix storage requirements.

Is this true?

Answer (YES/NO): NO